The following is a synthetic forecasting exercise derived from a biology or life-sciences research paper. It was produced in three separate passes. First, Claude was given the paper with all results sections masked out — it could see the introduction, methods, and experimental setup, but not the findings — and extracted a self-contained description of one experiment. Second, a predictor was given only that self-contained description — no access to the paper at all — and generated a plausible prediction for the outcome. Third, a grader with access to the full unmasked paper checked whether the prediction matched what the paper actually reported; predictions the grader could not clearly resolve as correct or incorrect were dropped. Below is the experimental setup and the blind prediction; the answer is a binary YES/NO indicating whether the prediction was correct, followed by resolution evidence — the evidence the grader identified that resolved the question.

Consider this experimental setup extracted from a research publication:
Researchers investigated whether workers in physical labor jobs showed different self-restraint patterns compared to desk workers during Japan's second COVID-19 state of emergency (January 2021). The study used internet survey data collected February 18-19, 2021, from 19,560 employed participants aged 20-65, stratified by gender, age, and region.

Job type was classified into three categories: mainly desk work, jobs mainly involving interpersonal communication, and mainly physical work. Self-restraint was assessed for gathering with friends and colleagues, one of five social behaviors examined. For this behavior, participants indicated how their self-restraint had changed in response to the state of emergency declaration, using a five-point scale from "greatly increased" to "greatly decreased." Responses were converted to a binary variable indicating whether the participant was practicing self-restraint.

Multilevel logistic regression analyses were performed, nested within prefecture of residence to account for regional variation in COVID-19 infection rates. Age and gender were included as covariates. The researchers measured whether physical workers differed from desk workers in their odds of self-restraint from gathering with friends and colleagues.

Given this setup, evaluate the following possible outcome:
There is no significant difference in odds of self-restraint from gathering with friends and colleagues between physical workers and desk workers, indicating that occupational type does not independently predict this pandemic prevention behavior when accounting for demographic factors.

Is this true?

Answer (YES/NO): NO